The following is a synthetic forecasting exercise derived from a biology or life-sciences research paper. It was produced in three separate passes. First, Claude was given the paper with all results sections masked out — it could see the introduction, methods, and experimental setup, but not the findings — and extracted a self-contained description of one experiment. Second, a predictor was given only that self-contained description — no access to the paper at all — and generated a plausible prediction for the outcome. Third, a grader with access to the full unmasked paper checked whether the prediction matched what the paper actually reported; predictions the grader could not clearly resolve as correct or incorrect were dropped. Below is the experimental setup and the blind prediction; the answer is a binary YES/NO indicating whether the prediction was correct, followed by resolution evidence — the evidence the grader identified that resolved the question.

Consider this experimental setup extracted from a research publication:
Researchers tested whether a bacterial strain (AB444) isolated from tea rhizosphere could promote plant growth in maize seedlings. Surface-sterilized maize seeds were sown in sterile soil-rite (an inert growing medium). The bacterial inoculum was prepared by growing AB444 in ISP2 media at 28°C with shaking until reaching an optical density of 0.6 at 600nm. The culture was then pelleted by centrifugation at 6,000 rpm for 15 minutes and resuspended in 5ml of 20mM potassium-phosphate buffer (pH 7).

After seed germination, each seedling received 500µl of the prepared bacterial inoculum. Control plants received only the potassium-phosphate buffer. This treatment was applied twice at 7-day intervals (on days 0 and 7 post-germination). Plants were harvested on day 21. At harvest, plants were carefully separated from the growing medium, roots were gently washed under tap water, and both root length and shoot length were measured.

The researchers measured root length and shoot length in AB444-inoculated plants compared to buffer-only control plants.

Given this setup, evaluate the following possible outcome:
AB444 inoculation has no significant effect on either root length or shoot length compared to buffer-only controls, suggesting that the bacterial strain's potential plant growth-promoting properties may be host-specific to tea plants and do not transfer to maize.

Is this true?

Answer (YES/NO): NO